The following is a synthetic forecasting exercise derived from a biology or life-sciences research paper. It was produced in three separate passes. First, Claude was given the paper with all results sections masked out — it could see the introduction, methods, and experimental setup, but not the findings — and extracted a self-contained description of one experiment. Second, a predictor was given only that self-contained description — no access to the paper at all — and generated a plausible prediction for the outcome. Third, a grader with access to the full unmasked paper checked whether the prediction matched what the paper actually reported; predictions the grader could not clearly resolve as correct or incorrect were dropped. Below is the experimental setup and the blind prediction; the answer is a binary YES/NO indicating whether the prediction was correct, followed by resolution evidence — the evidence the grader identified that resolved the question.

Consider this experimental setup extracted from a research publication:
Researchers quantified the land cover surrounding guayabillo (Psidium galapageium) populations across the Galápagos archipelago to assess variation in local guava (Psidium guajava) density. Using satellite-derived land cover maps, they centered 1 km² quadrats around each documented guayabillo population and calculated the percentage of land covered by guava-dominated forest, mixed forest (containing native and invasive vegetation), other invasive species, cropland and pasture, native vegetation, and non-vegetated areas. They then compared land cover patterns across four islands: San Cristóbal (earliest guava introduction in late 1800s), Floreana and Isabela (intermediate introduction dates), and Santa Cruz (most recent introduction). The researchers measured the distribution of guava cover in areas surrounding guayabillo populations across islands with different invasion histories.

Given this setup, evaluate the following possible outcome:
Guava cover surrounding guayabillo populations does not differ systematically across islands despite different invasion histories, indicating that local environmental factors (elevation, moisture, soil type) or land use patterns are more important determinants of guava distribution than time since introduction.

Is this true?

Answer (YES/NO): NO